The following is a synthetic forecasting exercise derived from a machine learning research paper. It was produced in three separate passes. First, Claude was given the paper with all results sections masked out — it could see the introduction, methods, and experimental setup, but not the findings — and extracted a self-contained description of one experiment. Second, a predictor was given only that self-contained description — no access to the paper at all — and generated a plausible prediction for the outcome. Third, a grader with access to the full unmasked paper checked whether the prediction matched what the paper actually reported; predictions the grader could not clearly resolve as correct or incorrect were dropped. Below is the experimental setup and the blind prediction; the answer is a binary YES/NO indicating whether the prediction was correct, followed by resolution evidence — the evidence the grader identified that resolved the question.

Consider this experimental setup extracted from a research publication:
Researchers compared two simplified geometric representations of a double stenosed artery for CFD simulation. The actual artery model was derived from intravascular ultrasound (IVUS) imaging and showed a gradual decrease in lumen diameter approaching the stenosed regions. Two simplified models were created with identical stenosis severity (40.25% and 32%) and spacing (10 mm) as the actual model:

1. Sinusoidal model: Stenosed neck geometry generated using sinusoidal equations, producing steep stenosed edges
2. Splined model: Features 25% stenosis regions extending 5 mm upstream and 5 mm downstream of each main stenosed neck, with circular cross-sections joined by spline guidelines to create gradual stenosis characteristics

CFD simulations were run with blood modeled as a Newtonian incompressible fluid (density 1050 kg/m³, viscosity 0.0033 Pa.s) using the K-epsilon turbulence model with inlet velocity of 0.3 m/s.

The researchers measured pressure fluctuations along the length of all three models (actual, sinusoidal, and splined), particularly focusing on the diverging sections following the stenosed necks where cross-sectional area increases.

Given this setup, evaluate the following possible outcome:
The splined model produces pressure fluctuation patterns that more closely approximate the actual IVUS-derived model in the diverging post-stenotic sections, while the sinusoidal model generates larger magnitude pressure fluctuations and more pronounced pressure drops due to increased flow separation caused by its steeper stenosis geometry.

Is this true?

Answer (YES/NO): NO